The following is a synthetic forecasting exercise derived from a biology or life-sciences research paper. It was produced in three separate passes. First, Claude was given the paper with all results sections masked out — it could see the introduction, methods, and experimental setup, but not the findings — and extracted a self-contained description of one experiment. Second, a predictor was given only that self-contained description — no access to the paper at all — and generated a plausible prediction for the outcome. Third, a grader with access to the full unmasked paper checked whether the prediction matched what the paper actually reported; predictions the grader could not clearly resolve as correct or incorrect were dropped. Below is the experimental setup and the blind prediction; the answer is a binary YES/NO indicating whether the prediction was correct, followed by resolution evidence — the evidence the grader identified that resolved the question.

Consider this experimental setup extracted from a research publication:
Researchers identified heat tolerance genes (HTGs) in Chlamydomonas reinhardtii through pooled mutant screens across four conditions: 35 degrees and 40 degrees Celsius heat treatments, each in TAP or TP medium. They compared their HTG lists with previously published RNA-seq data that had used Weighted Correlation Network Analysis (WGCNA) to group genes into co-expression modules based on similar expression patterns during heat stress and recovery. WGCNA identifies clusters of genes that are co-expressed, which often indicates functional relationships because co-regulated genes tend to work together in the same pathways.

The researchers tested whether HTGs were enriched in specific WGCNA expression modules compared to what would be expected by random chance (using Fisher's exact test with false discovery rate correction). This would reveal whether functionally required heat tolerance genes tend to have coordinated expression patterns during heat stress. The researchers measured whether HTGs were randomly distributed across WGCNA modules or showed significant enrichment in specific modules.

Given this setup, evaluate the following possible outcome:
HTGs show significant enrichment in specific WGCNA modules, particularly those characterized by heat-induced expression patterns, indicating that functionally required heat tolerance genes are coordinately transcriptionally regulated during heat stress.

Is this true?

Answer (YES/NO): YES